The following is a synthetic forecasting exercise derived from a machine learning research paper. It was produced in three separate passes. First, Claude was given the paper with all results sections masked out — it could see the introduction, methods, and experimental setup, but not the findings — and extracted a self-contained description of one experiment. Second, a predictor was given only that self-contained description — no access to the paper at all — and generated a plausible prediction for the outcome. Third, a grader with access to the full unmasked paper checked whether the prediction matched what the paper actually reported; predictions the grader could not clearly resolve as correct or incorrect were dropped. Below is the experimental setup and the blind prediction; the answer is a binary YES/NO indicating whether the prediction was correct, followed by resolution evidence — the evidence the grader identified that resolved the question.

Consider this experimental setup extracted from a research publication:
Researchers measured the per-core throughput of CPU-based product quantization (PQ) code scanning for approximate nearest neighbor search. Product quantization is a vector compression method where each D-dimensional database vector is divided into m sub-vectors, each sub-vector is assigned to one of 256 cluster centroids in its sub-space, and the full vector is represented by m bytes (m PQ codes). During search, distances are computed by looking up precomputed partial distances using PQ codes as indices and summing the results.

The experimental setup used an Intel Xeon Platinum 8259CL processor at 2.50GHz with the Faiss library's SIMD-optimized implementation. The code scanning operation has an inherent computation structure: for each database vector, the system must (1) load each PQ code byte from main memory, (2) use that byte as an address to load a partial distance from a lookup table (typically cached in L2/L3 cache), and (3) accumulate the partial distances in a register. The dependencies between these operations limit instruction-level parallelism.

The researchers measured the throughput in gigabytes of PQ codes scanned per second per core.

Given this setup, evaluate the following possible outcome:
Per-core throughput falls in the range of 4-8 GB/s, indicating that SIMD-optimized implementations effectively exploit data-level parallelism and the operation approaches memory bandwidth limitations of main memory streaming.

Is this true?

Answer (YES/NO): NO